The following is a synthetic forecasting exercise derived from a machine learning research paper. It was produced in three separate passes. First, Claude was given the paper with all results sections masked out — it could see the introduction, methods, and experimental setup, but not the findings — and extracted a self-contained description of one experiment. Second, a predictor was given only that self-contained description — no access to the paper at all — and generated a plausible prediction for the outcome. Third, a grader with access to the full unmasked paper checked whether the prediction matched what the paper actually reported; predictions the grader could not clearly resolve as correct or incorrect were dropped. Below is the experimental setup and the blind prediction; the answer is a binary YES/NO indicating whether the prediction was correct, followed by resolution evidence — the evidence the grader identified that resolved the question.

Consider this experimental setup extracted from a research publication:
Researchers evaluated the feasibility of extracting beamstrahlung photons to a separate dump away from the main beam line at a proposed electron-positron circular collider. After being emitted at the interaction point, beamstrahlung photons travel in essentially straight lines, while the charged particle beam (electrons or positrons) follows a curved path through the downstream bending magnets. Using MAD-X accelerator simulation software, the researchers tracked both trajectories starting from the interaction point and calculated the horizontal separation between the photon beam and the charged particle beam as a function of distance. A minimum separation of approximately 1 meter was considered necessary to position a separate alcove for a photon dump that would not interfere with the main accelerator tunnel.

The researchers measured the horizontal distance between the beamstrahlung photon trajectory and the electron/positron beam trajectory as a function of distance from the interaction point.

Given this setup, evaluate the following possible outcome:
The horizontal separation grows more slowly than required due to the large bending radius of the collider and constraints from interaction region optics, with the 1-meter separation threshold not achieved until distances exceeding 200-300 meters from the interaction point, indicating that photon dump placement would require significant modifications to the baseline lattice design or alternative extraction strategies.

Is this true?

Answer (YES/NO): NO